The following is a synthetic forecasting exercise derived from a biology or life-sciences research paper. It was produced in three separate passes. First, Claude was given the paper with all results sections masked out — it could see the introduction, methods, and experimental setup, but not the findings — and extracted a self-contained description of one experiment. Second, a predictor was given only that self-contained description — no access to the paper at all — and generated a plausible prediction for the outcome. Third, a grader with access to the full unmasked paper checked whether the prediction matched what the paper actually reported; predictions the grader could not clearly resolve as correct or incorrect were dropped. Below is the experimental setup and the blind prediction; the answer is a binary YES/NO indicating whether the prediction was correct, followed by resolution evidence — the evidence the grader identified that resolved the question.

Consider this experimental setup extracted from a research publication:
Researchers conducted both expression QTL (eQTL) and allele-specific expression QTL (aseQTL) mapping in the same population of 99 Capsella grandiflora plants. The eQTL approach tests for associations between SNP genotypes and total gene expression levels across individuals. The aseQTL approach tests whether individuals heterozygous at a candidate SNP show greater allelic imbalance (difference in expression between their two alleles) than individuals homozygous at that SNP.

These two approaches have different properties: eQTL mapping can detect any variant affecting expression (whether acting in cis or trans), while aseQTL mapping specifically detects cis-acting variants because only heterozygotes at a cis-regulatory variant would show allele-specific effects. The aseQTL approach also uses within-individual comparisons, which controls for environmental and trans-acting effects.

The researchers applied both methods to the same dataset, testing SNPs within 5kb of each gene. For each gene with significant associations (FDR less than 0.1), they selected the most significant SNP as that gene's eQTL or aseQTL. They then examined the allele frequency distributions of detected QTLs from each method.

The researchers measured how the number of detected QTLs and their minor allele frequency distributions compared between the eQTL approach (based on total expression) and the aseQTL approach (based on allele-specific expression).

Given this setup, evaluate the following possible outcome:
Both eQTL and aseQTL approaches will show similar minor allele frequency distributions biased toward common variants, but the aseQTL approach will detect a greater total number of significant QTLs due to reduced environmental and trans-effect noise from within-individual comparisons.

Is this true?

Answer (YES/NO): NO